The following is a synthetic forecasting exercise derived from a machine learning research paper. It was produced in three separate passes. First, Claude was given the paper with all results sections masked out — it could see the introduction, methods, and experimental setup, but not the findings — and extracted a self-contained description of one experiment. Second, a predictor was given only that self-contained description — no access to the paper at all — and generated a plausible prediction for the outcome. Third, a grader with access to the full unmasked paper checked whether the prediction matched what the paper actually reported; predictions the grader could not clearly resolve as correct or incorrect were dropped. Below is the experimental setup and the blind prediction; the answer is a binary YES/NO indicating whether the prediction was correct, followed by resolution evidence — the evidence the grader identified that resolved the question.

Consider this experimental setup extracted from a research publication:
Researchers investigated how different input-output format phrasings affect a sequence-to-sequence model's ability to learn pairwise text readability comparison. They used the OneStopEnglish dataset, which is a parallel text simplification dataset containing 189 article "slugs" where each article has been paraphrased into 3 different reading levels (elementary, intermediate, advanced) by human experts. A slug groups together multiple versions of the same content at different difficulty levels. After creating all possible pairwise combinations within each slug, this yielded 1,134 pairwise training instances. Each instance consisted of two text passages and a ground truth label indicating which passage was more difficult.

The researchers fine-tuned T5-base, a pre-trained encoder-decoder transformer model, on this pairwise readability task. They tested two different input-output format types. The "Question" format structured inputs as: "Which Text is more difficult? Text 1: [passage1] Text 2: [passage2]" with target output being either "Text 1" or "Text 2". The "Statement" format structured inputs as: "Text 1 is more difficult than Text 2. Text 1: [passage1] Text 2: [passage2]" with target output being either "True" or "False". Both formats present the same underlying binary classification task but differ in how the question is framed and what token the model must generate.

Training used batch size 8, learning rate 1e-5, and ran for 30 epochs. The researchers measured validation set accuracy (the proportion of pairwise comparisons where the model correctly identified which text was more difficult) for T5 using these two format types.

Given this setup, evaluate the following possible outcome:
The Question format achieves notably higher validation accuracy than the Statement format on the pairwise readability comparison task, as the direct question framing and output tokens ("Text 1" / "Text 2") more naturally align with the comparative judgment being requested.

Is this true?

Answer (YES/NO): YES